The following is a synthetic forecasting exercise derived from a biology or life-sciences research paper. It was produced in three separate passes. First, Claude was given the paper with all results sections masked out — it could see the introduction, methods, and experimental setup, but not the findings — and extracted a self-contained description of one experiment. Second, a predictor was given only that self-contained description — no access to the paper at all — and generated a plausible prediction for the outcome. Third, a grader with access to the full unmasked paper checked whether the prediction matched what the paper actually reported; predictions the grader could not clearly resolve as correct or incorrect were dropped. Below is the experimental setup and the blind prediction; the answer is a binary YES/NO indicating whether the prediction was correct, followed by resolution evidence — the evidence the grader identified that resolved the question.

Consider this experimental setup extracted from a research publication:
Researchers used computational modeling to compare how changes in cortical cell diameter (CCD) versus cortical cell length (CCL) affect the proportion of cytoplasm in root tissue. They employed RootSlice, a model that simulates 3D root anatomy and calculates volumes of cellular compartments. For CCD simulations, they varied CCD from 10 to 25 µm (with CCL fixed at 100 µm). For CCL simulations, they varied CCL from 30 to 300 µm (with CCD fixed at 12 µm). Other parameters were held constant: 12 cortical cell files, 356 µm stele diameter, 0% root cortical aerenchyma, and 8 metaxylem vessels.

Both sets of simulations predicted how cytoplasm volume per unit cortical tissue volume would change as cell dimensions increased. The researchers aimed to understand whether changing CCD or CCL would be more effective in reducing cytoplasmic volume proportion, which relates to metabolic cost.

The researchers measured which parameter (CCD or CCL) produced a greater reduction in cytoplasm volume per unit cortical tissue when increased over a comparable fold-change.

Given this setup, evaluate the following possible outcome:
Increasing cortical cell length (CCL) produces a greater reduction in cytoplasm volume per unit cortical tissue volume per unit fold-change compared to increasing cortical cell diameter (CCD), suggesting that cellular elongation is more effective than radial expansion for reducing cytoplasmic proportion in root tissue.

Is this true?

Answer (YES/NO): NO